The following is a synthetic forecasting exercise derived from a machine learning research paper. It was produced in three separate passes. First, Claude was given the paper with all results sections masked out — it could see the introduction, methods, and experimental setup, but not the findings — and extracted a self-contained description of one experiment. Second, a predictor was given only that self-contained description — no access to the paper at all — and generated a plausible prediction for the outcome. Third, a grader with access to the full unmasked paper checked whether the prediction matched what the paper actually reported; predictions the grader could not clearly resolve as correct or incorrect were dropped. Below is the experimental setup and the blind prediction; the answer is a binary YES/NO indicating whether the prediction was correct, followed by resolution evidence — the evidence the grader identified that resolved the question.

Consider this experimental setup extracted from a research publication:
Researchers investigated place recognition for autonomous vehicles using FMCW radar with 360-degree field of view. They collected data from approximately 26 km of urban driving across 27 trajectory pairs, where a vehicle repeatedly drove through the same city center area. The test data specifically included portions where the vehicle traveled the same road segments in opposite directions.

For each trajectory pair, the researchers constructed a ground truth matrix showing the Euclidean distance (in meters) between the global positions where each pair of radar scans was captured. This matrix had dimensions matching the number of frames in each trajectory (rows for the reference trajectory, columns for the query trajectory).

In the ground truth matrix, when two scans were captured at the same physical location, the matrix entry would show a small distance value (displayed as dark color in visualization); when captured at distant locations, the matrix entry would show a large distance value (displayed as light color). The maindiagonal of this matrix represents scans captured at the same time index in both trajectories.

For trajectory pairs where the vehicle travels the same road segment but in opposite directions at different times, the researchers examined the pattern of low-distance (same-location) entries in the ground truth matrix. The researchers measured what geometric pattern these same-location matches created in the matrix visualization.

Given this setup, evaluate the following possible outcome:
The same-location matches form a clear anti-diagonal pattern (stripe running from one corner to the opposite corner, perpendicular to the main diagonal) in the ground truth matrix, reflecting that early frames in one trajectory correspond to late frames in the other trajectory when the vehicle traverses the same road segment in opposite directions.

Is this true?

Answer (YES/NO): NO